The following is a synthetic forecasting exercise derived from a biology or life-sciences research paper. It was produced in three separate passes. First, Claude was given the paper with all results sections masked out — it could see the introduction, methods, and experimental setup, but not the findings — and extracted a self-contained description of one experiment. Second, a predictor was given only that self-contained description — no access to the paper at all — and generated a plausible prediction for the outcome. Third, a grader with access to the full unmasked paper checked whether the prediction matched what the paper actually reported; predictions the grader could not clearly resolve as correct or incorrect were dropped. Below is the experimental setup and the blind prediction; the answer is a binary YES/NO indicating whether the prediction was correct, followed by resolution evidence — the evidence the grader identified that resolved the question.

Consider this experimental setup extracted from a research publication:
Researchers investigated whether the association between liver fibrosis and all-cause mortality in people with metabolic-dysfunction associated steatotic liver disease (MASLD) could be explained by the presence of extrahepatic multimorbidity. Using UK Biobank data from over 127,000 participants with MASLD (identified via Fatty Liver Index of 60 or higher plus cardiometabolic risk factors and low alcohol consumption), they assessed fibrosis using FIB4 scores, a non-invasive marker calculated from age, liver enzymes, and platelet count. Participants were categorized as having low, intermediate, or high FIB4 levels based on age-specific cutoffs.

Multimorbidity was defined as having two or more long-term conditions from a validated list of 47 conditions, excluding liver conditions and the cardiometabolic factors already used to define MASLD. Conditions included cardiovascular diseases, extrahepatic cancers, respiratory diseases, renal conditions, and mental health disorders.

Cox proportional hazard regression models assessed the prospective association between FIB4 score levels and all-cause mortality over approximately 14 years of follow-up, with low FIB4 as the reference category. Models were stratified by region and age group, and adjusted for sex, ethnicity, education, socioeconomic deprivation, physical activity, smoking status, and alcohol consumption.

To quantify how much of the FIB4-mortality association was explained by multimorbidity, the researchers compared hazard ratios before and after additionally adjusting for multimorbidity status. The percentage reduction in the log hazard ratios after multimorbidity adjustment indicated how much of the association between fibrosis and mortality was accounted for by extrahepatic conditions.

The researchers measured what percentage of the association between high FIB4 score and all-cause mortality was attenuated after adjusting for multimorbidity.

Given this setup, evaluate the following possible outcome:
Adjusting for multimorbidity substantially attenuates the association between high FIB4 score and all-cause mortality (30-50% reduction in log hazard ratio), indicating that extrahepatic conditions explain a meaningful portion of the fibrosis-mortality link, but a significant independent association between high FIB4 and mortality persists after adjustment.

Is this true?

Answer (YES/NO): NO